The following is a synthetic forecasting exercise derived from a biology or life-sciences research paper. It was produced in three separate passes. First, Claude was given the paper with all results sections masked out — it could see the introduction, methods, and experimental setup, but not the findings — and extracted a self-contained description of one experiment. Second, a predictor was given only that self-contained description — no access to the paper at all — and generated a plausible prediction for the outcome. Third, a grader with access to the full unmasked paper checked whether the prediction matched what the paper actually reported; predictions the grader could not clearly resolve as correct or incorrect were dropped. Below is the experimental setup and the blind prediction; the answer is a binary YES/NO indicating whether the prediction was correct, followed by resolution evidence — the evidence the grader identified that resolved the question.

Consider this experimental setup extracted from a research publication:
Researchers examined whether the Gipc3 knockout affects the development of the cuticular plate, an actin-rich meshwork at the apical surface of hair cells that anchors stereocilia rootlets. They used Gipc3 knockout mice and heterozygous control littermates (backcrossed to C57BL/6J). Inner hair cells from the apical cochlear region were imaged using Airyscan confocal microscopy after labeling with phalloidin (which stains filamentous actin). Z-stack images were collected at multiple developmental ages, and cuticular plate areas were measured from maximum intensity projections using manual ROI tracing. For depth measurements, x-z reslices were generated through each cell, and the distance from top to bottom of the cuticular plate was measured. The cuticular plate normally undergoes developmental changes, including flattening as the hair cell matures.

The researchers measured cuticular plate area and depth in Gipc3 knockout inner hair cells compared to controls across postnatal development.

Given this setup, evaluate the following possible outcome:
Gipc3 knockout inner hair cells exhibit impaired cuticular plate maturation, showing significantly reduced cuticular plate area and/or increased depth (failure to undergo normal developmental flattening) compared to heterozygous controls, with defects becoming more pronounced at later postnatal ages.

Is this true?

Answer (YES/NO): YES